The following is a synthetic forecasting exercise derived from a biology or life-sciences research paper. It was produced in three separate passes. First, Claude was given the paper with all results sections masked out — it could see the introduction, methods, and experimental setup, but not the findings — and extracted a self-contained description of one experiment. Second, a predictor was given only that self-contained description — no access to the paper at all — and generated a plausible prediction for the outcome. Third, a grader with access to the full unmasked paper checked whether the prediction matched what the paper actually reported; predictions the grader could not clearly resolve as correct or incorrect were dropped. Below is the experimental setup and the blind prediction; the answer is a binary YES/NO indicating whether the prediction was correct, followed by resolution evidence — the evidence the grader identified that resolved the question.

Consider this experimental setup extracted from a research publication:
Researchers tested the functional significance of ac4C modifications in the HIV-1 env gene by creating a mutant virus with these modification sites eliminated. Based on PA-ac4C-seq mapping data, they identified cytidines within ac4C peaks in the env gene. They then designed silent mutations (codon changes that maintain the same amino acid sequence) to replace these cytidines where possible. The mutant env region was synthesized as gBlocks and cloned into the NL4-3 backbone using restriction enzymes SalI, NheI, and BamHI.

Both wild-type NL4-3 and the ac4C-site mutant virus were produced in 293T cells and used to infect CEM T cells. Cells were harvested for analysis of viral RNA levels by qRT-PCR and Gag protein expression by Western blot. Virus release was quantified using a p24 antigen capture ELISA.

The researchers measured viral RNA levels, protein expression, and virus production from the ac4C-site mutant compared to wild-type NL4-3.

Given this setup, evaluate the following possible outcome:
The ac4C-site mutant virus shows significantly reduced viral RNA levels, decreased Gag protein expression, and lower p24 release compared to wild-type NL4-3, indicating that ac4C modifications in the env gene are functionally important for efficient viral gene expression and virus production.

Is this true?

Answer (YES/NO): NO